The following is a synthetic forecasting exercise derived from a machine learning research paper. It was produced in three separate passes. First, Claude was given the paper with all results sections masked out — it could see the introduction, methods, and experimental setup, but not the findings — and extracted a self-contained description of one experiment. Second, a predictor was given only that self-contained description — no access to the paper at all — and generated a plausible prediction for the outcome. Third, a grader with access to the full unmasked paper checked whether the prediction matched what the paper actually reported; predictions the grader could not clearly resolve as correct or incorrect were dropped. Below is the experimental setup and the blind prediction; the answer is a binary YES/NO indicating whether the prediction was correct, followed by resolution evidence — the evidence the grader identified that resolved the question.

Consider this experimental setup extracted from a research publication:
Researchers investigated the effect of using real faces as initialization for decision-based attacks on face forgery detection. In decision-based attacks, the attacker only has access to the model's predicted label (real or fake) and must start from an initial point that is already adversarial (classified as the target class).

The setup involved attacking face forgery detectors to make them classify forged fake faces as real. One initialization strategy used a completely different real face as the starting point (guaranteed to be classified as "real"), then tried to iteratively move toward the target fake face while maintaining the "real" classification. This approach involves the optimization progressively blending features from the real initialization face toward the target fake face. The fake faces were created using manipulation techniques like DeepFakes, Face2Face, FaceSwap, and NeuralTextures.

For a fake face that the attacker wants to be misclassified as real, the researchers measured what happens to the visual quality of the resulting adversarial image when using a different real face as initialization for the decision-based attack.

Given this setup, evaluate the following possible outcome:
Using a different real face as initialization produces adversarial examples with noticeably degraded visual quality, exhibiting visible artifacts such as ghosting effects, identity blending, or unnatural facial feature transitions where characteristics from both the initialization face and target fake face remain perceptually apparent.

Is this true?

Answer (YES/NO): YES